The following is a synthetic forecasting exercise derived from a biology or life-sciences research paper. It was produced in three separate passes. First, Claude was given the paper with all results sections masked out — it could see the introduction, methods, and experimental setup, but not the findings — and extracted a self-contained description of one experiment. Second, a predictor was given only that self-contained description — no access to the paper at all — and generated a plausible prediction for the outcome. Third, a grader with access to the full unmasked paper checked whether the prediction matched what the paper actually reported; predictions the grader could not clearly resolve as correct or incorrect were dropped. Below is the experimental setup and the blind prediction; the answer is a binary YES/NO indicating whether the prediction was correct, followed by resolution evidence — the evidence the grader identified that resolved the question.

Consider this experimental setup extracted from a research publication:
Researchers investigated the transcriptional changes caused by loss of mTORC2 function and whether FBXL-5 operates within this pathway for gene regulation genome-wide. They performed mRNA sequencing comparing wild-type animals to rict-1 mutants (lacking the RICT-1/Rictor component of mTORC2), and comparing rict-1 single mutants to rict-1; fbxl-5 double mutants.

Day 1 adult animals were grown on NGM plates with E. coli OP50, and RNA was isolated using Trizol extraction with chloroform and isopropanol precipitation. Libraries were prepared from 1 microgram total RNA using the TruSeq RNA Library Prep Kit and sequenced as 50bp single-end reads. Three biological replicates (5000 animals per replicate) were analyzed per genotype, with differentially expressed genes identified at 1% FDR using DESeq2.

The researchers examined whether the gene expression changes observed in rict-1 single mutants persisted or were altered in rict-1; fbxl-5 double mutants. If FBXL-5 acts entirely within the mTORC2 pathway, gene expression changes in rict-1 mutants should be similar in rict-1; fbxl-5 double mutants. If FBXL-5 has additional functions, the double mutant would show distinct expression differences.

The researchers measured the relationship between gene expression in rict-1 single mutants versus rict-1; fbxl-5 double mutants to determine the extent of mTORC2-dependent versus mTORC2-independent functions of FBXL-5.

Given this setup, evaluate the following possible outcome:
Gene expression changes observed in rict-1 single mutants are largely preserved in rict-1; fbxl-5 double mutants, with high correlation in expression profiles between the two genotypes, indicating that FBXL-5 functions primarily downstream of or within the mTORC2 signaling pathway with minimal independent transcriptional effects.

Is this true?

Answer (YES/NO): NO